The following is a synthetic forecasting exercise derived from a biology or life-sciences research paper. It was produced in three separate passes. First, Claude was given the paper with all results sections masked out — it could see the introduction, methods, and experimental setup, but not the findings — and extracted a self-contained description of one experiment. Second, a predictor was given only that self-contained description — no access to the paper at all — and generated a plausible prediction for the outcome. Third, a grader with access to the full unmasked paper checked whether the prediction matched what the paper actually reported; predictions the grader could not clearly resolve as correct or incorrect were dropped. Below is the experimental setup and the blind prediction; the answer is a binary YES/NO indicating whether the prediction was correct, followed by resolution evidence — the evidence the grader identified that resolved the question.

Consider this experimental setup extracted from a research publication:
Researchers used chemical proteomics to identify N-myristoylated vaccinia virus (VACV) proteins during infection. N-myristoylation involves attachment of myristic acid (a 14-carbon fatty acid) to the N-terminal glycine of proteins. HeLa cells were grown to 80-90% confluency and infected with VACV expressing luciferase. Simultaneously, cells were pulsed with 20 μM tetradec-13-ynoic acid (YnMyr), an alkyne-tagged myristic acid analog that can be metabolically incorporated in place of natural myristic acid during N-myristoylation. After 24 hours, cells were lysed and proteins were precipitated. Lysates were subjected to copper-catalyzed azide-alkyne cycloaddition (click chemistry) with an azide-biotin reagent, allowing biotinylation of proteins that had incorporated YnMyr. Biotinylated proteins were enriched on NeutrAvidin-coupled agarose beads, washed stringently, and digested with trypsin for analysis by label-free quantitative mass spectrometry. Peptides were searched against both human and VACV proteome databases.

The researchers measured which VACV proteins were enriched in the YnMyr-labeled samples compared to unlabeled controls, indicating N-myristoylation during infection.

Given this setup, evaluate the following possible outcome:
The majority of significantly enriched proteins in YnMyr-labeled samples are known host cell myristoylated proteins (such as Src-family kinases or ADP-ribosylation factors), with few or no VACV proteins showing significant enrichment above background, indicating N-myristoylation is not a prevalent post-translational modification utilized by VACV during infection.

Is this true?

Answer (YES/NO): NO